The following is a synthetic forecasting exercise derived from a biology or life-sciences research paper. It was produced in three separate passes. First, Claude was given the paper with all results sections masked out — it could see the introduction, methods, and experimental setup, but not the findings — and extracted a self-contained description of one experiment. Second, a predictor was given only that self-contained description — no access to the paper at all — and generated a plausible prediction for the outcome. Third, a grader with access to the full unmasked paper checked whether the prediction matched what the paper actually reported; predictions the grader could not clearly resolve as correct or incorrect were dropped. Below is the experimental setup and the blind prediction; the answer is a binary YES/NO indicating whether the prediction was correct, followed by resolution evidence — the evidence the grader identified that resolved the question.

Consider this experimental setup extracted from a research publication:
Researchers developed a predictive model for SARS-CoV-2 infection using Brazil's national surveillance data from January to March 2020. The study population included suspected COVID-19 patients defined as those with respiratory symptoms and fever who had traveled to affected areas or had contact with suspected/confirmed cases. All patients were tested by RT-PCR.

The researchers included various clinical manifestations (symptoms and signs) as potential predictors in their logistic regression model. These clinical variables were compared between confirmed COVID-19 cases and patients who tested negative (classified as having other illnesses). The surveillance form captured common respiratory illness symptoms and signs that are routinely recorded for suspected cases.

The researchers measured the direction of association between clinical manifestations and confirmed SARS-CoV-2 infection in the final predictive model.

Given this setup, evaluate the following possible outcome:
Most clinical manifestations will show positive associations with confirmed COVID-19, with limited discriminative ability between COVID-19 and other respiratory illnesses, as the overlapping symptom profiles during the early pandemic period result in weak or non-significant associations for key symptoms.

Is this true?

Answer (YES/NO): NO